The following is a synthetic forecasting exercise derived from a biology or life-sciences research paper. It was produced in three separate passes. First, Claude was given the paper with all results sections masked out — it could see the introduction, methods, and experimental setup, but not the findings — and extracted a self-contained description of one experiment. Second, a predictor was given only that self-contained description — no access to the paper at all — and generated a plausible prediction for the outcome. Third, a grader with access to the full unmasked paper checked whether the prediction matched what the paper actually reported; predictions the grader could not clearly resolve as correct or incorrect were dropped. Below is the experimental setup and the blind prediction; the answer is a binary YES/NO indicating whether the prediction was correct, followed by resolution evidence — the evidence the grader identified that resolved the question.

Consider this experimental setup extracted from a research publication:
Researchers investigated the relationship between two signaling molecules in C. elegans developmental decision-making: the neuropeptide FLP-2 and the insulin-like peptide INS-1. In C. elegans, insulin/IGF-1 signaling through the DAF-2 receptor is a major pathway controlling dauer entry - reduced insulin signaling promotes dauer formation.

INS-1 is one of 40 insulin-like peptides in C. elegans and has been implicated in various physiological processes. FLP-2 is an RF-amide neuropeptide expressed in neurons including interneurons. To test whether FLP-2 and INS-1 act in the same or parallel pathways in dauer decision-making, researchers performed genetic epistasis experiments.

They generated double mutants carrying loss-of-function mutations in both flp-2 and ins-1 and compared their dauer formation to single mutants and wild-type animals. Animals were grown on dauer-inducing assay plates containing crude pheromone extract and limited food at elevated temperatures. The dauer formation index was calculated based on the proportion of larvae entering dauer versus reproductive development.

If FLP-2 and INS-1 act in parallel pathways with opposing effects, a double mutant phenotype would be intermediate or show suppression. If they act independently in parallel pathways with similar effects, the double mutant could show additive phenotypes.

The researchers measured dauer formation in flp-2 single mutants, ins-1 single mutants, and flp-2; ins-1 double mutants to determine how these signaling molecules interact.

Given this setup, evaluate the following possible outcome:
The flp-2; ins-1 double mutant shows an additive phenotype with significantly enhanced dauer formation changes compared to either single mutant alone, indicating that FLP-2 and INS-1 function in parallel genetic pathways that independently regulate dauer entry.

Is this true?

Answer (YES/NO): YES